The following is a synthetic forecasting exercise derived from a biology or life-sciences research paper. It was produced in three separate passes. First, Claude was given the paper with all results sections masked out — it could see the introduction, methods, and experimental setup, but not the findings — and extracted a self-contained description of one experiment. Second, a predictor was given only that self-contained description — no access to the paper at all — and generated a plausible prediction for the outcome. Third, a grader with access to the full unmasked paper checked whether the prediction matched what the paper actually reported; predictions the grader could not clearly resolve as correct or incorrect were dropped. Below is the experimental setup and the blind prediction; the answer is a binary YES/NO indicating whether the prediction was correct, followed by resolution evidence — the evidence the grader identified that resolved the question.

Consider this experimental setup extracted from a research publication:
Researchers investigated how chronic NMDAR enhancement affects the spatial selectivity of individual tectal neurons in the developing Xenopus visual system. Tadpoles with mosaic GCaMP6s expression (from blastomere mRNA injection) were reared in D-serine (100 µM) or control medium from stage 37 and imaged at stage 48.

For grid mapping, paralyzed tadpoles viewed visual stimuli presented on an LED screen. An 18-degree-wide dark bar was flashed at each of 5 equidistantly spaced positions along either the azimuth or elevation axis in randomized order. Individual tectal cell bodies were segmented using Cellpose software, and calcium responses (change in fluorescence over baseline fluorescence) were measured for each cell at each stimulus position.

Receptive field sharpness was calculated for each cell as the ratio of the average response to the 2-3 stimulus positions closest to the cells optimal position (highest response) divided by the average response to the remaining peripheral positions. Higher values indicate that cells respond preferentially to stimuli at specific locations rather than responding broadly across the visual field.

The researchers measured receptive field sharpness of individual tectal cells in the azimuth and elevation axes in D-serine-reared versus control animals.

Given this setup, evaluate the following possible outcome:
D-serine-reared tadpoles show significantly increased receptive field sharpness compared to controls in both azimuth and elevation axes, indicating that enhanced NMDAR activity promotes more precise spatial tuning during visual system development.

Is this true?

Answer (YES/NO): NO